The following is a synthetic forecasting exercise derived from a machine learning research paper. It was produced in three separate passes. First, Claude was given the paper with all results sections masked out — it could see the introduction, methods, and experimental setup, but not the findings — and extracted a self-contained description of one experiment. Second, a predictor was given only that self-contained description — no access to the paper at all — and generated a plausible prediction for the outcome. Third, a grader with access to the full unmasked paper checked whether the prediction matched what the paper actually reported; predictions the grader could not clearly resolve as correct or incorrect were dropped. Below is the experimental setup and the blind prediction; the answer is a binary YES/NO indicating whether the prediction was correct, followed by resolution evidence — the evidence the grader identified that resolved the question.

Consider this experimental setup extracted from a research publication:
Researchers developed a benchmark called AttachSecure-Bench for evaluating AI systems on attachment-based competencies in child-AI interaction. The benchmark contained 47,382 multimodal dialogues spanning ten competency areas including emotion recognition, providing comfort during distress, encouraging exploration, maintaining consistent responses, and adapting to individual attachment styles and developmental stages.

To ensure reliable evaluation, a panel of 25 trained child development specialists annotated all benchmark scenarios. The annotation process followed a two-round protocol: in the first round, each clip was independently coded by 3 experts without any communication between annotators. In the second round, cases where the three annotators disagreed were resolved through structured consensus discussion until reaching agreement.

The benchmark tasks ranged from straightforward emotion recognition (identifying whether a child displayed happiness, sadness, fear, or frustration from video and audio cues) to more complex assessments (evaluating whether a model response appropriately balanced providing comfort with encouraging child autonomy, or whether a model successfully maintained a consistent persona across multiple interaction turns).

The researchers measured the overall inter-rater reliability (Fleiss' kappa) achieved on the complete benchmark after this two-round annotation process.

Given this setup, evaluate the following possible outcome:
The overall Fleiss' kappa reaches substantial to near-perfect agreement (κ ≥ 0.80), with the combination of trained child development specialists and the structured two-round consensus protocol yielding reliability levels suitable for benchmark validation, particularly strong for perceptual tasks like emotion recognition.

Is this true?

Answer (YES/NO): YES